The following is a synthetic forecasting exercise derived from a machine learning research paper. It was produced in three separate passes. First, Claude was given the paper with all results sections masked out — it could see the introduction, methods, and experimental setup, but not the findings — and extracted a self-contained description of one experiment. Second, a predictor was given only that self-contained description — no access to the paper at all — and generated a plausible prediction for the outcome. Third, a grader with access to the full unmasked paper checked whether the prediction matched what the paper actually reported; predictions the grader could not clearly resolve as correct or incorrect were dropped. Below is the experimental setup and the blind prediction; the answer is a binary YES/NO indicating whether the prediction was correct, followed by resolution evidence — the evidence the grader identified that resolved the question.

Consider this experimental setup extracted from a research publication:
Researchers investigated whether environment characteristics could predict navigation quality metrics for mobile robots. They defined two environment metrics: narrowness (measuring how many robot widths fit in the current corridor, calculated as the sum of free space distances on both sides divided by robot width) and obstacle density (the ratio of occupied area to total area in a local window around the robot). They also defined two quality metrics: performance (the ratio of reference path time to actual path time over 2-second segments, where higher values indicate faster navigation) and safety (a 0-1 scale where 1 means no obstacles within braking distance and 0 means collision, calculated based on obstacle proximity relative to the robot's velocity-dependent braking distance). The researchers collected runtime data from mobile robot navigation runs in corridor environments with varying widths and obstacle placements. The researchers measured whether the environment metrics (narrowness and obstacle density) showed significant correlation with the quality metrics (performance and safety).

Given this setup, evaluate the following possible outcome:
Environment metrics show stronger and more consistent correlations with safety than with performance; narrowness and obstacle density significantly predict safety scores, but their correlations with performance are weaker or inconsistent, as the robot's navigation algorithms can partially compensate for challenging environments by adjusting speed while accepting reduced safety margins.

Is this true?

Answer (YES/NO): YES